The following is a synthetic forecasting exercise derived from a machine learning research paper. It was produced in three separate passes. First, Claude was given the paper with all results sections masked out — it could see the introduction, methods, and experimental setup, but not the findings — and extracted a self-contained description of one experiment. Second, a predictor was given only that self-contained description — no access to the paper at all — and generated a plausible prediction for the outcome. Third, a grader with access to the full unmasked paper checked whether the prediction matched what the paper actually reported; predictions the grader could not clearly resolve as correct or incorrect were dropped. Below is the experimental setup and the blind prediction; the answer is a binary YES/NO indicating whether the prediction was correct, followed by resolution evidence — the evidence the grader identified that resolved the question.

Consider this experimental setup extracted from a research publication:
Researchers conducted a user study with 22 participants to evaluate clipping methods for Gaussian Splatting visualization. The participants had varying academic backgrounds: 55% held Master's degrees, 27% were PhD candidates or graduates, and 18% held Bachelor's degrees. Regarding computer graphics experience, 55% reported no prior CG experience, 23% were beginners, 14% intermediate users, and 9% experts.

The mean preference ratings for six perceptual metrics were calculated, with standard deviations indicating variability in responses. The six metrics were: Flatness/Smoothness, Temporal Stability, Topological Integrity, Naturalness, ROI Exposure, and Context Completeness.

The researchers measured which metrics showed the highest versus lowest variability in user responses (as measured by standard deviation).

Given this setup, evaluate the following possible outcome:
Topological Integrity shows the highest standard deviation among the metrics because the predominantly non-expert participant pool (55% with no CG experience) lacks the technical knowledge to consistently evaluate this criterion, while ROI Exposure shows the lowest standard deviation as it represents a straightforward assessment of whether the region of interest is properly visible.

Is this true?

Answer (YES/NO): NO